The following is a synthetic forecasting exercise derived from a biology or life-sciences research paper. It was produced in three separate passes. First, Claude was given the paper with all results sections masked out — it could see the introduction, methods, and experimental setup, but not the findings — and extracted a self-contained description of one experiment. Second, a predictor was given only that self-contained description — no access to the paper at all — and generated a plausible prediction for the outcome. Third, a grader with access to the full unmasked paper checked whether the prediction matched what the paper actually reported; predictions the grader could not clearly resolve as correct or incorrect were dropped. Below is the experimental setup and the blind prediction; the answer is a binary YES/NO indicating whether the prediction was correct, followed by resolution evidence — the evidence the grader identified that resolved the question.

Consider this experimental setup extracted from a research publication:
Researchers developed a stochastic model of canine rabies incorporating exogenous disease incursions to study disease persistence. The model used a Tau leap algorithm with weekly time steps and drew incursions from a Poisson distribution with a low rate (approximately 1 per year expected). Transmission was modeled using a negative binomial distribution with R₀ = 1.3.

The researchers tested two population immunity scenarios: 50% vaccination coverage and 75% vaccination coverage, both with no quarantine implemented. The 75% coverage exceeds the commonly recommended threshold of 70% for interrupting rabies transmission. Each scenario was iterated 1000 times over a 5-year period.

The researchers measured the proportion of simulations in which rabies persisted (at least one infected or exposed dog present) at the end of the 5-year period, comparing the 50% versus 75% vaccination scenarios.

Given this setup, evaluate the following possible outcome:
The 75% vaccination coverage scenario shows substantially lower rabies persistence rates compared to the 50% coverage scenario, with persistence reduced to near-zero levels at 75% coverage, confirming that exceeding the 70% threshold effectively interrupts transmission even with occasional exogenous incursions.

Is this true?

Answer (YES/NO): NO